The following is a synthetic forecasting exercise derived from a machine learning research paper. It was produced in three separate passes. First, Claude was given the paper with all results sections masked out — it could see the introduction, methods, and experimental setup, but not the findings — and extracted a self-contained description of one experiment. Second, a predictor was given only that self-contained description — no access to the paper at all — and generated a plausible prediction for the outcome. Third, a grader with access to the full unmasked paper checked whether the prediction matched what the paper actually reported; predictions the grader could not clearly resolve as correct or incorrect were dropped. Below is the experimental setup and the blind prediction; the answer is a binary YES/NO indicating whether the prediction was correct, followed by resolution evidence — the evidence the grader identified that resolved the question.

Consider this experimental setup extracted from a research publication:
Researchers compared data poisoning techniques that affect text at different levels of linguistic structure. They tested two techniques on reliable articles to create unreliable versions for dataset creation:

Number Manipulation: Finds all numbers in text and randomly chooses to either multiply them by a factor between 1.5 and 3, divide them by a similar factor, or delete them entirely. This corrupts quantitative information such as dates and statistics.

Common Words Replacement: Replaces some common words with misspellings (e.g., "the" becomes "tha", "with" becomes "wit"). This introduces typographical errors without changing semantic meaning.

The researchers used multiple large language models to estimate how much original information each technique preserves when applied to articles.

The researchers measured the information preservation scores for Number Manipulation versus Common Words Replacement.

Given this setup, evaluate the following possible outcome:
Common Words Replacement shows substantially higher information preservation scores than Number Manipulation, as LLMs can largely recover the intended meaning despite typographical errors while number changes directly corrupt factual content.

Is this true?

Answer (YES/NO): YES